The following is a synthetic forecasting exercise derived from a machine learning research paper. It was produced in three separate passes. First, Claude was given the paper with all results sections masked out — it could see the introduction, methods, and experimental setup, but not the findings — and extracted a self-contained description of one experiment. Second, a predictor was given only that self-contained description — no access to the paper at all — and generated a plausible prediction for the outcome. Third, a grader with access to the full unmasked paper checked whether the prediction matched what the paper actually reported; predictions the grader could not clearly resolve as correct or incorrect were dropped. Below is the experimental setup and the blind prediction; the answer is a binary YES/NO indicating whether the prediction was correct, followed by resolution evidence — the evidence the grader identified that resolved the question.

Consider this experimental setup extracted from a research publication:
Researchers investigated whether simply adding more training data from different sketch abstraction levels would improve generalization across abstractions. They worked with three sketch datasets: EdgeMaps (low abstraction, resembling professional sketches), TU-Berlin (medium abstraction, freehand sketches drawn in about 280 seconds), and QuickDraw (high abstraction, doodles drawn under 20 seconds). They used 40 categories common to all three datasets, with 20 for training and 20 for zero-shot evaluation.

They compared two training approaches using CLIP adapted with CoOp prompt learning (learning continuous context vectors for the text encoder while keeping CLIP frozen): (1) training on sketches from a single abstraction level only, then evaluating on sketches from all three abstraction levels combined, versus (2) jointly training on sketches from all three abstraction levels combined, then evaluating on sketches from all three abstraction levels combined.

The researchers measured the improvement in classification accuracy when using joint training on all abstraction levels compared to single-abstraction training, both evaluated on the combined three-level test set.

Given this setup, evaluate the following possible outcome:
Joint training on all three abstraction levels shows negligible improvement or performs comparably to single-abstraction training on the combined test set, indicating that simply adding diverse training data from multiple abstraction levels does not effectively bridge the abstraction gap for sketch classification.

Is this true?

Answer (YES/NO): YES